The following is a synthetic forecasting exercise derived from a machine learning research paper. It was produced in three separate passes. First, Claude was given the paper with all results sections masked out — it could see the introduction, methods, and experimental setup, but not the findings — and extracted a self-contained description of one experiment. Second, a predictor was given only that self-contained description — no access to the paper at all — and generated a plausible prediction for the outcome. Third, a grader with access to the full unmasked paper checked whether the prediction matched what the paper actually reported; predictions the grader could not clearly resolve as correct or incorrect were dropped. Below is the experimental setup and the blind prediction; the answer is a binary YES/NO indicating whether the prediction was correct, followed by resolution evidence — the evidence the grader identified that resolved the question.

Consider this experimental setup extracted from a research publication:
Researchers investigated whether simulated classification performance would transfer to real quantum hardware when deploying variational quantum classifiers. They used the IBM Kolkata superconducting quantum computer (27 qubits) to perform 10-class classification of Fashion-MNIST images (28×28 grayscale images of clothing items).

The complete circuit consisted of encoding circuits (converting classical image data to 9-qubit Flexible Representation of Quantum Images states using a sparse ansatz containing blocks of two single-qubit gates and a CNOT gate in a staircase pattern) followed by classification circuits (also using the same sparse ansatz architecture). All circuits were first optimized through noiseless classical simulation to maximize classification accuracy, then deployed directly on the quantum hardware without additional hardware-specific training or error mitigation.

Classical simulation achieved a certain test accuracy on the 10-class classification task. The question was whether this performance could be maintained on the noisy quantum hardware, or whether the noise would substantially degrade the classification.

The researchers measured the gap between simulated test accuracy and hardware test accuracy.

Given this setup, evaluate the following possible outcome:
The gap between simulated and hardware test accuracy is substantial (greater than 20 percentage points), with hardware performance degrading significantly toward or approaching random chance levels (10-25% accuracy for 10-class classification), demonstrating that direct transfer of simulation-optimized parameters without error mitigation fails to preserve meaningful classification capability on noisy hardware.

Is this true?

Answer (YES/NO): NO